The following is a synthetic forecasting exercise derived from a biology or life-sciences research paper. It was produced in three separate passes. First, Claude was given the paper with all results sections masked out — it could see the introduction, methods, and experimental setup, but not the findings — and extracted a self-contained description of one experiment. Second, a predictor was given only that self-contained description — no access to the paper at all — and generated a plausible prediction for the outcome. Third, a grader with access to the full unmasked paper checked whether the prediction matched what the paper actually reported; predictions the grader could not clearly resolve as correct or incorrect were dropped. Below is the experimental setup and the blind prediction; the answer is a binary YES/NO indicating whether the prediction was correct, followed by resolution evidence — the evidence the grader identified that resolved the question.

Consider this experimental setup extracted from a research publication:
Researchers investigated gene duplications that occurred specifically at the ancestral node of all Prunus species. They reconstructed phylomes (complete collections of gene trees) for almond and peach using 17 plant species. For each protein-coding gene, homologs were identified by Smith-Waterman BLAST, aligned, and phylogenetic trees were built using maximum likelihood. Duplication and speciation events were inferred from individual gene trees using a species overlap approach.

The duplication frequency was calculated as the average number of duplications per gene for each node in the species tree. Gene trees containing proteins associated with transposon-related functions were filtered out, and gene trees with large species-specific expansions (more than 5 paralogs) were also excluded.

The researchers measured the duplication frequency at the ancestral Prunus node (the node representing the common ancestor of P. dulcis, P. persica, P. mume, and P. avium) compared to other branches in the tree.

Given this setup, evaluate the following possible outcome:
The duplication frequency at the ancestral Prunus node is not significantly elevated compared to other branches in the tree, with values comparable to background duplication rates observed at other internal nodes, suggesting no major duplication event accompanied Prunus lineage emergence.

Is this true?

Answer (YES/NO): NO